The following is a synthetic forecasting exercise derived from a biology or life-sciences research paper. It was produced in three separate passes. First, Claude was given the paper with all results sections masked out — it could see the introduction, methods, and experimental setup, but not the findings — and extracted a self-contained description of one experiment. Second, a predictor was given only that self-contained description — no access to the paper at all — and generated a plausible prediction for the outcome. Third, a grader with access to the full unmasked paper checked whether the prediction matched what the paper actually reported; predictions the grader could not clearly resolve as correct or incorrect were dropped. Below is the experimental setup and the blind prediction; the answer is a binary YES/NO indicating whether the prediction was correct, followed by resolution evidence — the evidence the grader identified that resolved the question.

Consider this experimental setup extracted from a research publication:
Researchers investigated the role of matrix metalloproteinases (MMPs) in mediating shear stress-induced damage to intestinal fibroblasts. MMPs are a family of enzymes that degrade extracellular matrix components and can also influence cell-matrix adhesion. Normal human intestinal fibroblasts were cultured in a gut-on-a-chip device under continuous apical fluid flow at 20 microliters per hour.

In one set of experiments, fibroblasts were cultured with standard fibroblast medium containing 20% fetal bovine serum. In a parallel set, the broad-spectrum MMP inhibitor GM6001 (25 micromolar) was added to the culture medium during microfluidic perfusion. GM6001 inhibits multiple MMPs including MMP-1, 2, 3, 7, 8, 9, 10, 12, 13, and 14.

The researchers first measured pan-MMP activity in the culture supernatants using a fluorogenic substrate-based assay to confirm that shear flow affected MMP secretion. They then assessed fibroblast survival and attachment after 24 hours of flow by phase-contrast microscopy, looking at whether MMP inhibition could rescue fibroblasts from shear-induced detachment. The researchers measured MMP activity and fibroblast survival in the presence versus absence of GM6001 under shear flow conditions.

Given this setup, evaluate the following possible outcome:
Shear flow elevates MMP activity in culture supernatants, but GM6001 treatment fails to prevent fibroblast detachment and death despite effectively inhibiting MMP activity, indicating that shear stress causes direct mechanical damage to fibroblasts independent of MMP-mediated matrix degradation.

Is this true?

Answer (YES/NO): NO